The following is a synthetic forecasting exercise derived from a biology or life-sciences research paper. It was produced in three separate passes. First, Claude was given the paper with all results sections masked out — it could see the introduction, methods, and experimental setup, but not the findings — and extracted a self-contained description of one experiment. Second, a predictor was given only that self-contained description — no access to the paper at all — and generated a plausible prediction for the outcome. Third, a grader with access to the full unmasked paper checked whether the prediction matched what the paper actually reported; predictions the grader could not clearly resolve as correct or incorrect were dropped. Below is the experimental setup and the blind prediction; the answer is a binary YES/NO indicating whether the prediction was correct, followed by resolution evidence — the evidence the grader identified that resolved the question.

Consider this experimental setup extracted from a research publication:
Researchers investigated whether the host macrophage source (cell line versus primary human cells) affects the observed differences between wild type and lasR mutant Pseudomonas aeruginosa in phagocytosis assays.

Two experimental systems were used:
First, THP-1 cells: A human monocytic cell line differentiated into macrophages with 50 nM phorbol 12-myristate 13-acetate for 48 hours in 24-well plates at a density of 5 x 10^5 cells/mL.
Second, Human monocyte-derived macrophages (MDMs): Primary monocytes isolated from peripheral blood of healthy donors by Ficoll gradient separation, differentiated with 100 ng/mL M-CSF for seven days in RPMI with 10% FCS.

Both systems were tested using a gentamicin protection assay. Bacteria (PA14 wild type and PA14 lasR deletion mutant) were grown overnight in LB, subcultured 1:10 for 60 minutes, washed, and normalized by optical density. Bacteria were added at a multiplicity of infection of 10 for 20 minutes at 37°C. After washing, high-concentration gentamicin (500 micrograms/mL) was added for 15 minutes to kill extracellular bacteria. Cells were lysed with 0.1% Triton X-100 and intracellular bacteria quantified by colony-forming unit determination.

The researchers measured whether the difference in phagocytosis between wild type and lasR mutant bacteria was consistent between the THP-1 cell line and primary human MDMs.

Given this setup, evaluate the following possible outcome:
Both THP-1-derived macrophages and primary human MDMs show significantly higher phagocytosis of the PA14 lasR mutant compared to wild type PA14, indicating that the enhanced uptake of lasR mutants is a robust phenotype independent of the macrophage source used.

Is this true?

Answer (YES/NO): NO